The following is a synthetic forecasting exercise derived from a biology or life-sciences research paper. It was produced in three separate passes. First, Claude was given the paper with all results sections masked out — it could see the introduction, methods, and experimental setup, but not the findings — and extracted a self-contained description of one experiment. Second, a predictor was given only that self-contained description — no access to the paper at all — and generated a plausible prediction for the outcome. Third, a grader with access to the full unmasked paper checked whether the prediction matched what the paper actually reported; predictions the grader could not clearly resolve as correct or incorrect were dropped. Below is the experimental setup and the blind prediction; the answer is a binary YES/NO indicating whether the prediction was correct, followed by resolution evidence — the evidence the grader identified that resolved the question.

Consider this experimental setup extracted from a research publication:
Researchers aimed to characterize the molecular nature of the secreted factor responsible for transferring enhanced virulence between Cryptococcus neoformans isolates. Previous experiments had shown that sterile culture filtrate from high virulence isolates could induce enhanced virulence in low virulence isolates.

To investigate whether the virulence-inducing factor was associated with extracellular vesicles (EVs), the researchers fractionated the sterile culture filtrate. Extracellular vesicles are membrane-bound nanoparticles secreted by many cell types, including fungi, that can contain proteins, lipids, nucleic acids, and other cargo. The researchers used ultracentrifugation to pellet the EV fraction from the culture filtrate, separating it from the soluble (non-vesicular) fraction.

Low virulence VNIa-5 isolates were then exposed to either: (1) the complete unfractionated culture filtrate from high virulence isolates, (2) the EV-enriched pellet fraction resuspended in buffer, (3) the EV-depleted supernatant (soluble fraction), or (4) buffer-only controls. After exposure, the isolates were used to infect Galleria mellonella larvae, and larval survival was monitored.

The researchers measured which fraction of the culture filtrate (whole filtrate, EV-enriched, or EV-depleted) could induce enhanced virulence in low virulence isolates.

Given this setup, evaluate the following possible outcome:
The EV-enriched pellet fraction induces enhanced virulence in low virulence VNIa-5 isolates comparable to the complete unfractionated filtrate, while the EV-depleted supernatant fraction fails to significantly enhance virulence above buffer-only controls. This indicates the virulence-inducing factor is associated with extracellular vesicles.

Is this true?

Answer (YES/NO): YES